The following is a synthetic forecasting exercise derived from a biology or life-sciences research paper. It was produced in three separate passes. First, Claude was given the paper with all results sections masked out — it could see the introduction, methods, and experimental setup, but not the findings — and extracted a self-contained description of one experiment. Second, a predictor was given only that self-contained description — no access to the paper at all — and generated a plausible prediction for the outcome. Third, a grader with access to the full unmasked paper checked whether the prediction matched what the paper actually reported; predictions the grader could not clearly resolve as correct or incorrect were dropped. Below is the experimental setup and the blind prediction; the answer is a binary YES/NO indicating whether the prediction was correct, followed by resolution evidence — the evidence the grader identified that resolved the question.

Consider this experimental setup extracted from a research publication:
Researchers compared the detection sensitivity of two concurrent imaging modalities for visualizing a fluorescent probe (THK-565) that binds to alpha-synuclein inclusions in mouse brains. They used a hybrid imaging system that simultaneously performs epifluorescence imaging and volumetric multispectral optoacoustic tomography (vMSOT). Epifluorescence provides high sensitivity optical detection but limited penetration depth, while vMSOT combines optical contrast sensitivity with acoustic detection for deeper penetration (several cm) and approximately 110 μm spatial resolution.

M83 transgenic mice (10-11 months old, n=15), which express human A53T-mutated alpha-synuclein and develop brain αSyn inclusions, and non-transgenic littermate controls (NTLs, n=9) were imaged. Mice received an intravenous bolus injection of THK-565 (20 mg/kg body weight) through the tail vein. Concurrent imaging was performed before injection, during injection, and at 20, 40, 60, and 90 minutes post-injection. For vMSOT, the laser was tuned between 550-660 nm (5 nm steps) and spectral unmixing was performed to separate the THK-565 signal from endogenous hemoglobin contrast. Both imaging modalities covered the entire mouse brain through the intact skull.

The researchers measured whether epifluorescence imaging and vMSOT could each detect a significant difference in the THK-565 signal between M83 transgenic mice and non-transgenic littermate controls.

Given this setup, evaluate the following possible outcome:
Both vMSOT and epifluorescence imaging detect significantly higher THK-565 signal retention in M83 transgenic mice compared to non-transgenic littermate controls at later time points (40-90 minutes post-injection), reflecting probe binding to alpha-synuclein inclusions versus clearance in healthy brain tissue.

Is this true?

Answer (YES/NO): NO